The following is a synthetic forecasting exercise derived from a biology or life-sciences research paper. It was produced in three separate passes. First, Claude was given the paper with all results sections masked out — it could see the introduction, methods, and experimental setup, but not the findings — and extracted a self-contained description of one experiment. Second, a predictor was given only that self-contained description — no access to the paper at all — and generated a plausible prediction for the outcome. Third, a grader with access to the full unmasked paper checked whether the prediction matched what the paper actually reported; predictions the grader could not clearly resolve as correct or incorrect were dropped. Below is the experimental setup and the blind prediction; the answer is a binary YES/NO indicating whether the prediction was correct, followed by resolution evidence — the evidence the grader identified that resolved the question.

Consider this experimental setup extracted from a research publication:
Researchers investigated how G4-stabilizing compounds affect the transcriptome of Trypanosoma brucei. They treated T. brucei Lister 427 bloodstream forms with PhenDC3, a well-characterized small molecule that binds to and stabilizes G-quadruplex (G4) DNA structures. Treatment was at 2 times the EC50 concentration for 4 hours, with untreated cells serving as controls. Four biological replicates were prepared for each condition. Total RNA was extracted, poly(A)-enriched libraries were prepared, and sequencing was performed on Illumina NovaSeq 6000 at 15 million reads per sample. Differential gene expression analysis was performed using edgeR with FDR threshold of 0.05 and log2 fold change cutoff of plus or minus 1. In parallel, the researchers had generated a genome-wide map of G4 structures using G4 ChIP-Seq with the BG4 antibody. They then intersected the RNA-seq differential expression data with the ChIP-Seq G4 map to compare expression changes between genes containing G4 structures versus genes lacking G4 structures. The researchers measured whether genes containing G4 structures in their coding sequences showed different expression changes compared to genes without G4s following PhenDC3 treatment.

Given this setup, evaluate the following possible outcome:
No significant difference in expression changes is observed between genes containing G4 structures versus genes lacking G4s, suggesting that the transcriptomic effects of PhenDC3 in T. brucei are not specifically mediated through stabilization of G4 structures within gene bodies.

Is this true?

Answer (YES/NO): NO